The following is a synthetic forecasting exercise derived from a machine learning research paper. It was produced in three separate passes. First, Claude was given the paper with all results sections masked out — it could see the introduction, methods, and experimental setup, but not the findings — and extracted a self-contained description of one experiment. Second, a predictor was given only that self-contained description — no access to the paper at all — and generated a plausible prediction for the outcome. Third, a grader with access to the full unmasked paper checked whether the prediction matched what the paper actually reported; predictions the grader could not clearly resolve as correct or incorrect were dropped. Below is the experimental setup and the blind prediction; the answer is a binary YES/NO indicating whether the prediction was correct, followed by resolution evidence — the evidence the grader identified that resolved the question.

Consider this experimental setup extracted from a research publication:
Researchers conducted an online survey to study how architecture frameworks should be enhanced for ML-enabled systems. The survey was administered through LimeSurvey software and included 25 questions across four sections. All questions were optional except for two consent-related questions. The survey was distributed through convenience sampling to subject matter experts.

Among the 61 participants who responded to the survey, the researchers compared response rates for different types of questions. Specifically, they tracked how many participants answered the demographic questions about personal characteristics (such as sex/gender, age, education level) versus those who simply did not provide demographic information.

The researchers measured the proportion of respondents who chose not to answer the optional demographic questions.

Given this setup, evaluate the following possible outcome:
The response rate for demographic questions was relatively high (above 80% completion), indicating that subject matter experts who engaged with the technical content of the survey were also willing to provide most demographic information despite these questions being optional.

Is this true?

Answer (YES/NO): NO